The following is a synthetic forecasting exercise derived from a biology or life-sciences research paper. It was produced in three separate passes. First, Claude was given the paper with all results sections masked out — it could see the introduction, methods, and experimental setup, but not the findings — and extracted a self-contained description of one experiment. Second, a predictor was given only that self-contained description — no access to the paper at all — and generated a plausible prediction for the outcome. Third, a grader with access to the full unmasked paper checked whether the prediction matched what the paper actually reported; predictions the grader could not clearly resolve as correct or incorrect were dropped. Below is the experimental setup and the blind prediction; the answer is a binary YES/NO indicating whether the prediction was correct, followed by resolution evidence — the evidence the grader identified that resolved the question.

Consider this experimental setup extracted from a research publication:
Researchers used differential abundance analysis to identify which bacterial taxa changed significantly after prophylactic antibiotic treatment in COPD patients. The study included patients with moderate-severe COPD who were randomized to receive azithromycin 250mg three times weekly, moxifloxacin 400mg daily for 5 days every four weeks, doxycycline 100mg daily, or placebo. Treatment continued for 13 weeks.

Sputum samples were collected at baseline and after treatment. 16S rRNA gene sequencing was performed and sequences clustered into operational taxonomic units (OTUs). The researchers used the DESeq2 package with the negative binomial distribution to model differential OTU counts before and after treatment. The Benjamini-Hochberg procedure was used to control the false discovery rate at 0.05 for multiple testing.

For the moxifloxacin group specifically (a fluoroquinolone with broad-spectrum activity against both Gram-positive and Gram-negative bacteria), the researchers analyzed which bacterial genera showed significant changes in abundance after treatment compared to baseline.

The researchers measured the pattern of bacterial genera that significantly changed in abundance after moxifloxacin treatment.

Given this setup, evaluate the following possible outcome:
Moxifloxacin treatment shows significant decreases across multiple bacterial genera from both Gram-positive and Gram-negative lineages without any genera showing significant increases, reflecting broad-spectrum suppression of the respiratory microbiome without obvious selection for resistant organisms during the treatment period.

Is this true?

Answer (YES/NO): NO